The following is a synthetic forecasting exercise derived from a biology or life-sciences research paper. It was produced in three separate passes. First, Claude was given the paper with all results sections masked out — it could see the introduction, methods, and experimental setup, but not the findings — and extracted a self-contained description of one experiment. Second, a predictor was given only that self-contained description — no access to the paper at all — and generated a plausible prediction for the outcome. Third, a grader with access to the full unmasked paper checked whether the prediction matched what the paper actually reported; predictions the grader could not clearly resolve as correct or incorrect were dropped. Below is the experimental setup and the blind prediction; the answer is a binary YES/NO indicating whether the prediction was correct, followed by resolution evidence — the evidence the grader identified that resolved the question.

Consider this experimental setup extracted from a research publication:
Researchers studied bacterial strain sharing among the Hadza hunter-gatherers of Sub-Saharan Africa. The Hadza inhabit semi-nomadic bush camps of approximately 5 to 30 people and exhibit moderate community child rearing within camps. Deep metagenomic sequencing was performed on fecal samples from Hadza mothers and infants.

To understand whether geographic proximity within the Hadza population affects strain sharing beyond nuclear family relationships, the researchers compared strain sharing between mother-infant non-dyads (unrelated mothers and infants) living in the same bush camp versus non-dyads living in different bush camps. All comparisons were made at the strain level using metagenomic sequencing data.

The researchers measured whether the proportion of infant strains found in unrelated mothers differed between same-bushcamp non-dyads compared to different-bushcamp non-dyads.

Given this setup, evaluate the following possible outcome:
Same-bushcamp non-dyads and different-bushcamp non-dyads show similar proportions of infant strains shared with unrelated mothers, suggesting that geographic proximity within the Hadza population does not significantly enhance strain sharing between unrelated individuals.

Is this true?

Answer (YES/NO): NO